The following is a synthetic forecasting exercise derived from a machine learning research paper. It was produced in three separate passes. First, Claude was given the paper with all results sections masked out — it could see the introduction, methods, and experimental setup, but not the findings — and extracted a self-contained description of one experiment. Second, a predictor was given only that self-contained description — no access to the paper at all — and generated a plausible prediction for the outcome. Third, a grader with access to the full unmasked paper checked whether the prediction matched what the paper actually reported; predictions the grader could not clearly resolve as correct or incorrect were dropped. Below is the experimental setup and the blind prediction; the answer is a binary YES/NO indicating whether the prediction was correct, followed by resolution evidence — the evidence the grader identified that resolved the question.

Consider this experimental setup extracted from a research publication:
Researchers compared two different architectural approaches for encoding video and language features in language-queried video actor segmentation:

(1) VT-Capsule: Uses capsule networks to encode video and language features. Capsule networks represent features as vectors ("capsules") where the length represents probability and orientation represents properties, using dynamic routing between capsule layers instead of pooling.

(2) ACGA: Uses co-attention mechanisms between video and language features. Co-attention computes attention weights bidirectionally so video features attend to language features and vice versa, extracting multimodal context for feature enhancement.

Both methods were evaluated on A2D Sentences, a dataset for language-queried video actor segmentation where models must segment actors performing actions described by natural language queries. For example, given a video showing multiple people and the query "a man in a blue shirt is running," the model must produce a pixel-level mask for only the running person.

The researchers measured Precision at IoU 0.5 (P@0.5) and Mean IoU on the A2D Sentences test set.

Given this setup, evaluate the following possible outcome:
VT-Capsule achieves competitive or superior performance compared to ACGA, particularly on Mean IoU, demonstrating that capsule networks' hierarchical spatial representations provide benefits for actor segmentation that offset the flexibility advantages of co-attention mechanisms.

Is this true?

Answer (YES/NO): NO